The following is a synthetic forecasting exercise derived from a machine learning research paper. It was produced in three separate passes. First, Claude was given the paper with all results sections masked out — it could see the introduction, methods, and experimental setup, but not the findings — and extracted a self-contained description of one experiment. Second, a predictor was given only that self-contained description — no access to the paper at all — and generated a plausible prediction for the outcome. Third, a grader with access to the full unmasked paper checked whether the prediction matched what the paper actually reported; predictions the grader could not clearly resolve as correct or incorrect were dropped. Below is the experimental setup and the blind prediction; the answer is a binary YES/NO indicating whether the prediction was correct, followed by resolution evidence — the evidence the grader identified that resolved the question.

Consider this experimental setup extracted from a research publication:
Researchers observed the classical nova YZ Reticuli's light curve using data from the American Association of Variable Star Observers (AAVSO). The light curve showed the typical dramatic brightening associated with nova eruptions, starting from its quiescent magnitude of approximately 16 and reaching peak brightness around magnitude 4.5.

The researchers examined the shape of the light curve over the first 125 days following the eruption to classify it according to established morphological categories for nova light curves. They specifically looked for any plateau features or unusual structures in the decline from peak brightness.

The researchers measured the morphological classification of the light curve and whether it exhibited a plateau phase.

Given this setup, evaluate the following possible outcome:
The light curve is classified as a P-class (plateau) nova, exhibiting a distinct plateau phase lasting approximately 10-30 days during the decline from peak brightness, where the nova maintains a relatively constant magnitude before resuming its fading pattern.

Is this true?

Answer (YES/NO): YES